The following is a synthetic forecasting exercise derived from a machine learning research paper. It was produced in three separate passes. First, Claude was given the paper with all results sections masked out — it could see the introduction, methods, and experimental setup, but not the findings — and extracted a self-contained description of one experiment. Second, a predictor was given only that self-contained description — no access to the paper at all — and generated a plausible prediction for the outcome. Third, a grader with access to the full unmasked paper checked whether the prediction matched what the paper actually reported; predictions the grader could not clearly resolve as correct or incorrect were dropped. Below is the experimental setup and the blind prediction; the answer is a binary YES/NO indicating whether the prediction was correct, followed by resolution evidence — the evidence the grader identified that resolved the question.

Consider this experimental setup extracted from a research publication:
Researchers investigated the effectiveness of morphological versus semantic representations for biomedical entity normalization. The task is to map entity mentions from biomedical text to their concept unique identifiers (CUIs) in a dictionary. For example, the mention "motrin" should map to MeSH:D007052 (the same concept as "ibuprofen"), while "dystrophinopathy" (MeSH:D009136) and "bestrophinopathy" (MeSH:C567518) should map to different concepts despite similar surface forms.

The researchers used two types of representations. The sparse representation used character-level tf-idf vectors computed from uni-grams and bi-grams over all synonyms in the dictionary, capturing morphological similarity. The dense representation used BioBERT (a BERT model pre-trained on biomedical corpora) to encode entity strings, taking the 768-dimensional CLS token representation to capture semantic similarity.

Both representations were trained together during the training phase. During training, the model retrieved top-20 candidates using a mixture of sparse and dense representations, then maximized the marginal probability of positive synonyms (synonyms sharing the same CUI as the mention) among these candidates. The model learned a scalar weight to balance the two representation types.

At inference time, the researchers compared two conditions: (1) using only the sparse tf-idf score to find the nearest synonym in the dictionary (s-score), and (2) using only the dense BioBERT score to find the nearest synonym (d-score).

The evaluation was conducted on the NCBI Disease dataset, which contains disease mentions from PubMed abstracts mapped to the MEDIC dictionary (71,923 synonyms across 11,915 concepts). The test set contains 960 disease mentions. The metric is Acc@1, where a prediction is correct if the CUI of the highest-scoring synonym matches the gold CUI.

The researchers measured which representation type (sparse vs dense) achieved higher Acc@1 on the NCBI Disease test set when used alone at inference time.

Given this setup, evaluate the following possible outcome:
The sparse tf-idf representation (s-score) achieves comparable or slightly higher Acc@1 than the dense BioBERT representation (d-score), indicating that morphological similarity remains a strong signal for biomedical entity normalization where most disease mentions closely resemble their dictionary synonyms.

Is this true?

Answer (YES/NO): NO